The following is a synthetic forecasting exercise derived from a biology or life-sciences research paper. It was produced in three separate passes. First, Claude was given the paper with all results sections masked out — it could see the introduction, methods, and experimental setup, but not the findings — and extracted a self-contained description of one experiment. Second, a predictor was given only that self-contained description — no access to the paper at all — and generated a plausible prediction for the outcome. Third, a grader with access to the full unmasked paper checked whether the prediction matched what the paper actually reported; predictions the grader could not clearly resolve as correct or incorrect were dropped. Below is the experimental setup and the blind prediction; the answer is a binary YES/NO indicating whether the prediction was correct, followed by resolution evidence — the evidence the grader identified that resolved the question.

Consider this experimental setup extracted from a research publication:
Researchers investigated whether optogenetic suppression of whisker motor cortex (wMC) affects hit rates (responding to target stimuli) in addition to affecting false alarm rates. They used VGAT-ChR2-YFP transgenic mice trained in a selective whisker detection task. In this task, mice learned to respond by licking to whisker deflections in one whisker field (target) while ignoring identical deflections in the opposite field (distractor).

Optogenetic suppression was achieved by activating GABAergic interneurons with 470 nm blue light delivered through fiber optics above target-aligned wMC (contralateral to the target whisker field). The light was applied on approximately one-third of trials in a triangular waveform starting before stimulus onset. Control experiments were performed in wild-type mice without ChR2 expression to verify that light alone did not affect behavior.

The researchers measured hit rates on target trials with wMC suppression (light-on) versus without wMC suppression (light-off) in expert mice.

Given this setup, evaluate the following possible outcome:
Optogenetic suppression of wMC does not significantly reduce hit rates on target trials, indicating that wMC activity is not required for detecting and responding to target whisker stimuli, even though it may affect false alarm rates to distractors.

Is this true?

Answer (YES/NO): YES